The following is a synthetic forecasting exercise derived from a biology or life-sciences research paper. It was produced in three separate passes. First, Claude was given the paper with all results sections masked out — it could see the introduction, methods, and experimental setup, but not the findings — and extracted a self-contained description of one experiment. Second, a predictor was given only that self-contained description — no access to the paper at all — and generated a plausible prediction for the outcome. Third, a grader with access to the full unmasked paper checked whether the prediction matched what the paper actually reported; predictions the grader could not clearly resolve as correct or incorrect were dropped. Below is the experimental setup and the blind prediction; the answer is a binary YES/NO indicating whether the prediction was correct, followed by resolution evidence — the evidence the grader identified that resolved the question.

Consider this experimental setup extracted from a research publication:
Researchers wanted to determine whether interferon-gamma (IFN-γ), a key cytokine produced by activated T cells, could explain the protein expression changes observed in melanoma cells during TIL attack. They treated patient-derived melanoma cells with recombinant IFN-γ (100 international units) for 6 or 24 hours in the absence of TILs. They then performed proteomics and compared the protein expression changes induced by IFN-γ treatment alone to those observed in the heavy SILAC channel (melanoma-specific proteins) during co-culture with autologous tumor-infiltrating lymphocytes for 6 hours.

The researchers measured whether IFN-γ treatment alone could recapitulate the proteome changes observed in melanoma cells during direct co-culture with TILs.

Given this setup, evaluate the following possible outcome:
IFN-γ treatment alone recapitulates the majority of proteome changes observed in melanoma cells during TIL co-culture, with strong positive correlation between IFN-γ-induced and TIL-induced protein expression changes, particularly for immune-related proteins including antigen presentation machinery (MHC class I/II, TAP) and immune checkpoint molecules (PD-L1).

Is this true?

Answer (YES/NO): NO